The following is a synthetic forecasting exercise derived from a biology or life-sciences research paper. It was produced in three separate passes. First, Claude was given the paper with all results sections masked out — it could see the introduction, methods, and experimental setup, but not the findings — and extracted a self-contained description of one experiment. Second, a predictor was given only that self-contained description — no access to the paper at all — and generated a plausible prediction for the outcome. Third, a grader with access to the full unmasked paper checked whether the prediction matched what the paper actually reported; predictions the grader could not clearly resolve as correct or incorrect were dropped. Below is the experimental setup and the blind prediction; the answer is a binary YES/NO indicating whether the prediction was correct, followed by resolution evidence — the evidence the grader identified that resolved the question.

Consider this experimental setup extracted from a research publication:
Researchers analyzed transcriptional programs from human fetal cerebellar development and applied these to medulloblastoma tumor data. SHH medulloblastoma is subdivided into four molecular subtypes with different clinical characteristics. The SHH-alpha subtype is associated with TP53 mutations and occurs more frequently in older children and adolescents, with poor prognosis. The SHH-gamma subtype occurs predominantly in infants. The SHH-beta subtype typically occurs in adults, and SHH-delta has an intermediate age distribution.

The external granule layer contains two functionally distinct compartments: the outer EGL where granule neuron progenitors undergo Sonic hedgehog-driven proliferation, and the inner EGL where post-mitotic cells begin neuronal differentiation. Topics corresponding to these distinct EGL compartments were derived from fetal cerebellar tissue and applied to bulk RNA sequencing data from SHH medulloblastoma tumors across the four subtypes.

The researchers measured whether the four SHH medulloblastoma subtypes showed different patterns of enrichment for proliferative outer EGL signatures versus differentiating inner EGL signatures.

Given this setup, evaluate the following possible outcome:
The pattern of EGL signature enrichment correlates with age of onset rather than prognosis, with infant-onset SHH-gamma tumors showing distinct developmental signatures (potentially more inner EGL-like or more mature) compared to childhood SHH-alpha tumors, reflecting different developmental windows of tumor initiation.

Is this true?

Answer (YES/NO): YES